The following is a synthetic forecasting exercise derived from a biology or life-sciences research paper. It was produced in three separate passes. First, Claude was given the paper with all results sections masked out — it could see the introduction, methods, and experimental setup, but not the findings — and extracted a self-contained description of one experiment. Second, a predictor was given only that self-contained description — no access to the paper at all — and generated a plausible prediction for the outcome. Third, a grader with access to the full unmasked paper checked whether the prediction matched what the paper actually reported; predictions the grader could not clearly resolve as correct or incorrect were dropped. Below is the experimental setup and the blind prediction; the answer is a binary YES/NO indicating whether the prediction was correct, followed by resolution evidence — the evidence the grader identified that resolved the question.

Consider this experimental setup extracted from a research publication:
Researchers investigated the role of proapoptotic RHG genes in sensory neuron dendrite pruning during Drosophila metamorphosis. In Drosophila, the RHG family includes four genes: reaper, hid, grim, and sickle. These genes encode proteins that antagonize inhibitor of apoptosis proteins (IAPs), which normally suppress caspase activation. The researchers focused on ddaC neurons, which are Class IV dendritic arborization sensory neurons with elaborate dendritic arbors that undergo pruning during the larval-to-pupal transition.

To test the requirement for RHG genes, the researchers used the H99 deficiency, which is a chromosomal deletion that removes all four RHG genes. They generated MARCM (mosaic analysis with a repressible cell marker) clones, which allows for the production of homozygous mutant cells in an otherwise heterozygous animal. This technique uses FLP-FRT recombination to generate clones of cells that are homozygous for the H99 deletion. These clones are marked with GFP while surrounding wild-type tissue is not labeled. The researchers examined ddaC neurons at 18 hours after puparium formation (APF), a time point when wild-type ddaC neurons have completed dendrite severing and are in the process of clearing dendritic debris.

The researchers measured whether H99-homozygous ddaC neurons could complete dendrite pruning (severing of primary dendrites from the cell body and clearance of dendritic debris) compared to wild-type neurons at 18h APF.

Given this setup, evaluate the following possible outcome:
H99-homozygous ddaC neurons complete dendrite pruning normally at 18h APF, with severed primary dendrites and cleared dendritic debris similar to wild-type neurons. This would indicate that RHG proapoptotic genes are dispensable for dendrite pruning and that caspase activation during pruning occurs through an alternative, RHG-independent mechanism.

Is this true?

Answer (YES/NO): NO